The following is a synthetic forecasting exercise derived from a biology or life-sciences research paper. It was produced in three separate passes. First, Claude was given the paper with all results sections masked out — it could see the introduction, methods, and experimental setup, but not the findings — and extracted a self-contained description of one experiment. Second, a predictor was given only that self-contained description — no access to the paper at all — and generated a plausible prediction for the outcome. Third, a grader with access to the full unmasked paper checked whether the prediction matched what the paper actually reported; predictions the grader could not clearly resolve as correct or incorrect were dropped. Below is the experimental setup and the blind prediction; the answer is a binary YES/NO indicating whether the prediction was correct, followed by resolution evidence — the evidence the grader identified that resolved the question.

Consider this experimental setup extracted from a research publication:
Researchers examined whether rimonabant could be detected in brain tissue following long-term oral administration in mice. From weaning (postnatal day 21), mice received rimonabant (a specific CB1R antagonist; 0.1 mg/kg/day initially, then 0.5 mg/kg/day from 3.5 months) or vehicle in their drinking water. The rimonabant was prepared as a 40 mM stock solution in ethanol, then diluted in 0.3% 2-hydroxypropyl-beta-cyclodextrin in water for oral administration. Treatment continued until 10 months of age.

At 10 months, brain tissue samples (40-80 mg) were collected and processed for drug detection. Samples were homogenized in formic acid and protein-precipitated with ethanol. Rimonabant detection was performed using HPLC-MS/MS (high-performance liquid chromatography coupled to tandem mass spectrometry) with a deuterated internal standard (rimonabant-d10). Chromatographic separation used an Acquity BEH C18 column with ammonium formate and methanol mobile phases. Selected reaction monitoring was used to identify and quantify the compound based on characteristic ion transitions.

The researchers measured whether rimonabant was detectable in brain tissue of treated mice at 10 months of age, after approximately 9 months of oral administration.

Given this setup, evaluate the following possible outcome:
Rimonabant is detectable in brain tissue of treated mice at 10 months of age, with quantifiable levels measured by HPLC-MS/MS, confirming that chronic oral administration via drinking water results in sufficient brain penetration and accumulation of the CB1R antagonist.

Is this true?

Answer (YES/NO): YES